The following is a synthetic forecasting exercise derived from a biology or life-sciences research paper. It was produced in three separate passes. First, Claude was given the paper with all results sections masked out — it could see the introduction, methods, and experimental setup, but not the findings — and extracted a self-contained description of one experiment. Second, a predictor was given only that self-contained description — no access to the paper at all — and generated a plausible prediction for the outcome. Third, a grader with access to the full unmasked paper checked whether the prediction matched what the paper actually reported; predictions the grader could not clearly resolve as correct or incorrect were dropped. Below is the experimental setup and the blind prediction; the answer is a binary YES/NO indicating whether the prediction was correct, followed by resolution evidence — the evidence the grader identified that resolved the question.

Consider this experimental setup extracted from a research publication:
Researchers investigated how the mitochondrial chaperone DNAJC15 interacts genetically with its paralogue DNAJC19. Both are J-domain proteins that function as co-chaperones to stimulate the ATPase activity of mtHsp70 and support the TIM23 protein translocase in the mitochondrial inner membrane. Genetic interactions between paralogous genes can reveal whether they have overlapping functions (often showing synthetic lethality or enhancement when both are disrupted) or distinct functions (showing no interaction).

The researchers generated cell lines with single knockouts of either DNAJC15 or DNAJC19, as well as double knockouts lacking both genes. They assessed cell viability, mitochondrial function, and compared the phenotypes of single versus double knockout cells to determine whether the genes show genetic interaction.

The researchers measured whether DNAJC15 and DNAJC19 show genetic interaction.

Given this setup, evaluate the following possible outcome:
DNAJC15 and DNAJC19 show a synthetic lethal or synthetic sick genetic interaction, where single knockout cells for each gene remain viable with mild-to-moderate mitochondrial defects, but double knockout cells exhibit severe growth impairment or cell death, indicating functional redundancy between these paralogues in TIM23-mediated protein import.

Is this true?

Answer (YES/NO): YES